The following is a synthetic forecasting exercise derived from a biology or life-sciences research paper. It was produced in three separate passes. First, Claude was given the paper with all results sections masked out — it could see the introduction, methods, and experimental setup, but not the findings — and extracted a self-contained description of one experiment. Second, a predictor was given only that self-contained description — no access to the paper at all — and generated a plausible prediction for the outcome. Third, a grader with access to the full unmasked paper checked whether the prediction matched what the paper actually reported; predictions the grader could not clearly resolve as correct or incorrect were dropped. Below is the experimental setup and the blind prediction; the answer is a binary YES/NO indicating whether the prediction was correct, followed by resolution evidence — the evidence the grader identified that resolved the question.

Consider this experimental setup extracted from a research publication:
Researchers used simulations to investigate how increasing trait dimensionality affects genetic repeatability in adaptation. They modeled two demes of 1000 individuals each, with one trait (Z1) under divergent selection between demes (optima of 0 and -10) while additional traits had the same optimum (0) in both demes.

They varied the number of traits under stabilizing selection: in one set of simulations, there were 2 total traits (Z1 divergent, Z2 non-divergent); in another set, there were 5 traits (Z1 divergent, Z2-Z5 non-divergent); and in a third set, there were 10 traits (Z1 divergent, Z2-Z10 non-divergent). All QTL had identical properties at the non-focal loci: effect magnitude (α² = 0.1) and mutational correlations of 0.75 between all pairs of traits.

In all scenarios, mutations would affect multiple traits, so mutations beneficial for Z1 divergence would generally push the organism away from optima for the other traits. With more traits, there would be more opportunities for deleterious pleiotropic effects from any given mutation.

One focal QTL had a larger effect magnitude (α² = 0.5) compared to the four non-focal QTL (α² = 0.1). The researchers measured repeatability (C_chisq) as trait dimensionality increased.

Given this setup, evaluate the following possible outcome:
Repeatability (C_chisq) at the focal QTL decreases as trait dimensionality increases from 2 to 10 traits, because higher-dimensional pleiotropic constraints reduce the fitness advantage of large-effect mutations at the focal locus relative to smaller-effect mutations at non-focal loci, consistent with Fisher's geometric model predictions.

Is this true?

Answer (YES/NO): YES